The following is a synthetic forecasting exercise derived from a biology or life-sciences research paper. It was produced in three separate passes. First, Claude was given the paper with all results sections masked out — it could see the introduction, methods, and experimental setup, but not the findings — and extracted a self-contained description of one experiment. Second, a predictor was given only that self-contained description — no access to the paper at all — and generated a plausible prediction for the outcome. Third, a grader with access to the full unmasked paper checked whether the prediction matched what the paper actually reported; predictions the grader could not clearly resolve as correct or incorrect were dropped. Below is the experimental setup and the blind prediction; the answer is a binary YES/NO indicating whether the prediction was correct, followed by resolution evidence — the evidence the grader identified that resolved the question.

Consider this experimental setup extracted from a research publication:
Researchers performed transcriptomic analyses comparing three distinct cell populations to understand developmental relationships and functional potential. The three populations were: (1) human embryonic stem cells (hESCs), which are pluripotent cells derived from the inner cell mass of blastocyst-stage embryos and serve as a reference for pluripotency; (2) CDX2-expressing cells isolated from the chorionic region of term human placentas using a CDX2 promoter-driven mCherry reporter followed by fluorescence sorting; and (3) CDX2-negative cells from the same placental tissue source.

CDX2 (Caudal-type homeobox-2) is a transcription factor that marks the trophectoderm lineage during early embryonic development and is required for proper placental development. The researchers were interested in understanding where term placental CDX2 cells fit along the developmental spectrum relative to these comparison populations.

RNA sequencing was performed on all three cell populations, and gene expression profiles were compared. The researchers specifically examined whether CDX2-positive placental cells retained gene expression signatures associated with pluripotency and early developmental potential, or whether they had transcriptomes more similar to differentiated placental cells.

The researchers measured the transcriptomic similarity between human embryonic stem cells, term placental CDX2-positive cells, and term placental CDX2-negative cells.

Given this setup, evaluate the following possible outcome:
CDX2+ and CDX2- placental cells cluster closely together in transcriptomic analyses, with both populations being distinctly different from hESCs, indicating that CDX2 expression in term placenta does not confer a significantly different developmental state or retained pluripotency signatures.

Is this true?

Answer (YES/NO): NO